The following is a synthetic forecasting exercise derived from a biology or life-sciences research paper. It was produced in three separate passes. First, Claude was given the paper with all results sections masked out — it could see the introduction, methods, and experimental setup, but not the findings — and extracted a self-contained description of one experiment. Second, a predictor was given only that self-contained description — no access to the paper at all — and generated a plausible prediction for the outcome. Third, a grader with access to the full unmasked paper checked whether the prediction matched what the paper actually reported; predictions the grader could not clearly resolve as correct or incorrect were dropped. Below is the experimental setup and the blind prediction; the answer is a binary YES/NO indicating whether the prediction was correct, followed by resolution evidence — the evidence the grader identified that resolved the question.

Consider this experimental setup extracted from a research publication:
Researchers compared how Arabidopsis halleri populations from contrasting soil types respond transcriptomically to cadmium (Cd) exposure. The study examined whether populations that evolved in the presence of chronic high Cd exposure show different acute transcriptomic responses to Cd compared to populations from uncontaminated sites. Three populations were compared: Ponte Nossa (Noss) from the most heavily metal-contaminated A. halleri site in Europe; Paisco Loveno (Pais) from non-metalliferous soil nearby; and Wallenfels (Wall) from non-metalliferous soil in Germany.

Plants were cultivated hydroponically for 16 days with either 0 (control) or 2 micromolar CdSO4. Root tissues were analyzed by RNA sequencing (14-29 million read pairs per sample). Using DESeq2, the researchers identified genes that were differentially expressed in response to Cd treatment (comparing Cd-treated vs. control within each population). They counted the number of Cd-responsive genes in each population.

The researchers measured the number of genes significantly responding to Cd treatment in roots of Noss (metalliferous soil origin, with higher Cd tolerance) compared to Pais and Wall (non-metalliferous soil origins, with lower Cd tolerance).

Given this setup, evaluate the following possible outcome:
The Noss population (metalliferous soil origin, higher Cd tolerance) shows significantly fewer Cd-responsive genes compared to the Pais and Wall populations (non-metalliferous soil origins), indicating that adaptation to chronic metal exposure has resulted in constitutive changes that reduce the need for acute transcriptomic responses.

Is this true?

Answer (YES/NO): YES